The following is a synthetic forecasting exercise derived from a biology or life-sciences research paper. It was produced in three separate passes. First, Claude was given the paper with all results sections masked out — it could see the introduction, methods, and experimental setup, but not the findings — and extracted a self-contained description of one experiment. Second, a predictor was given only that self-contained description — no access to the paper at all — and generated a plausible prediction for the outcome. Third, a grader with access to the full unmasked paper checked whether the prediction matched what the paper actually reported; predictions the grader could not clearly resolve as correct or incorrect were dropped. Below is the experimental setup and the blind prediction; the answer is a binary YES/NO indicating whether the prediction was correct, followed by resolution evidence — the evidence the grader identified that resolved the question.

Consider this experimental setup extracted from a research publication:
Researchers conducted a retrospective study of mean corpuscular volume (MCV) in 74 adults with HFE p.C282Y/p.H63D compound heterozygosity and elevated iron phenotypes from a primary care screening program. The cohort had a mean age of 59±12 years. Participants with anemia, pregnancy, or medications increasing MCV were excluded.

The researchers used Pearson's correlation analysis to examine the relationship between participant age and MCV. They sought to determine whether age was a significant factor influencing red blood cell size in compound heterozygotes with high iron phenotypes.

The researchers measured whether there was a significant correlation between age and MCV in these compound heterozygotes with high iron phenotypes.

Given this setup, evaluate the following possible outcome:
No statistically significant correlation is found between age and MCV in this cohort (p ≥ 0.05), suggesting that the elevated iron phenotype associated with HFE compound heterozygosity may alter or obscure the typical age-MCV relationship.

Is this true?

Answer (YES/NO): NO